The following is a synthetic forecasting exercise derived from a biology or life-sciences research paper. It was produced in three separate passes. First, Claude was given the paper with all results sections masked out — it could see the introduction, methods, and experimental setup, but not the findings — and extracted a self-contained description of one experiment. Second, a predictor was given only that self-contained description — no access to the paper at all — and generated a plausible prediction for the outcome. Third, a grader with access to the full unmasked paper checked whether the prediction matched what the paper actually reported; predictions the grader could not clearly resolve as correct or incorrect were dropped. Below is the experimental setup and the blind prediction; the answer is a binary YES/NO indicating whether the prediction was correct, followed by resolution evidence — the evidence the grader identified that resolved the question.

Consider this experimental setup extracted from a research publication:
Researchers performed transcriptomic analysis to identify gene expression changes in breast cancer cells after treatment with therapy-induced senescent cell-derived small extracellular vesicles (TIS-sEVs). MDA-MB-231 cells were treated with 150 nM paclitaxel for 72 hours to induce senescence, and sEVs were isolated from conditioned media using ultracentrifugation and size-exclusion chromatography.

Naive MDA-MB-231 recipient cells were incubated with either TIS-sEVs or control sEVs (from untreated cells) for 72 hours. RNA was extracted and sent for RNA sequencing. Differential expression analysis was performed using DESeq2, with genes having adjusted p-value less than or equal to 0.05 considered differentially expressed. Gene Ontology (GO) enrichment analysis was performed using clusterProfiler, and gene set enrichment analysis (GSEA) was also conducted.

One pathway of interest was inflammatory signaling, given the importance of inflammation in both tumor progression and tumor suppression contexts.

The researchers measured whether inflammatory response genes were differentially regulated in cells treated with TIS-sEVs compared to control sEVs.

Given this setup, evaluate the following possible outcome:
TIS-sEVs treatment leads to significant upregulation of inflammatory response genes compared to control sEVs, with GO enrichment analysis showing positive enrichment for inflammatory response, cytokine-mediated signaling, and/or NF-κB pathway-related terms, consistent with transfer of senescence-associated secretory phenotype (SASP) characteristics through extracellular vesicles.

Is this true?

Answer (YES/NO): NO